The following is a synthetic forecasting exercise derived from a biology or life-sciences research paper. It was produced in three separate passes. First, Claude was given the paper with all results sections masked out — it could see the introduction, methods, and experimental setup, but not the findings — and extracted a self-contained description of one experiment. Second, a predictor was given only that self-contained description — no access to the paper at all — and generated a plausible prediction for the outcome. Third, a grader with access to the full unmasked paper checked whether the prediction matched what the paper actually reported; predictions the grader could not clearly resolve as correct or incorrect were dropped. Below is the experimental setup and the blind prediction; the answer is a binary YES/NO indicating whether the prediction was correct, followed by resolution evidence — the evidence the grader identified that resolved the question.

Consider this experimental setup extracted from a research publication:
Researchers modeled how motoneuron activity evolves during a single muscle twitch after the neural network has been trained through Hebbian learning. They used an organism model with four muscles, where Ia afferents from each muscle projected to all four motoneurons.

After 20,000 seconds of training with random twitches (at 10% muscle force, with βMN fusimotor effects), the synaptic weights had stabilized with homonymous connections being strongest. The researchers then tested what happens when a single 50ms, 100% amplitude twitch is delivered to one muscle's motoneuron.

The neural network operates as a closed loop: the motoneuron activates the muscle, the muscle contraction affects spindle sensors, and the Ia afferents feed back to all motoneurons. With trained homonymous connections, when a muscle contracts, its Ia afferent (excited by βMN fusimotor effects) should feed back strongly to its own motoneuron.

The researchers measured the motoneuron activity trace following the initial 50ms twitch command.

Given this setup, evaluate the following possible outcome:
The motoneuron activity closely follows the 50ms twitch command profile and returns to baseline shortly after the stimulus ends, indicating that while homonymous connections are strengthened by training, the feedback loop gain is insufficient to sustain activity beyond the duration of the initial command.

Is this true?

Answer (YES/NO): NO